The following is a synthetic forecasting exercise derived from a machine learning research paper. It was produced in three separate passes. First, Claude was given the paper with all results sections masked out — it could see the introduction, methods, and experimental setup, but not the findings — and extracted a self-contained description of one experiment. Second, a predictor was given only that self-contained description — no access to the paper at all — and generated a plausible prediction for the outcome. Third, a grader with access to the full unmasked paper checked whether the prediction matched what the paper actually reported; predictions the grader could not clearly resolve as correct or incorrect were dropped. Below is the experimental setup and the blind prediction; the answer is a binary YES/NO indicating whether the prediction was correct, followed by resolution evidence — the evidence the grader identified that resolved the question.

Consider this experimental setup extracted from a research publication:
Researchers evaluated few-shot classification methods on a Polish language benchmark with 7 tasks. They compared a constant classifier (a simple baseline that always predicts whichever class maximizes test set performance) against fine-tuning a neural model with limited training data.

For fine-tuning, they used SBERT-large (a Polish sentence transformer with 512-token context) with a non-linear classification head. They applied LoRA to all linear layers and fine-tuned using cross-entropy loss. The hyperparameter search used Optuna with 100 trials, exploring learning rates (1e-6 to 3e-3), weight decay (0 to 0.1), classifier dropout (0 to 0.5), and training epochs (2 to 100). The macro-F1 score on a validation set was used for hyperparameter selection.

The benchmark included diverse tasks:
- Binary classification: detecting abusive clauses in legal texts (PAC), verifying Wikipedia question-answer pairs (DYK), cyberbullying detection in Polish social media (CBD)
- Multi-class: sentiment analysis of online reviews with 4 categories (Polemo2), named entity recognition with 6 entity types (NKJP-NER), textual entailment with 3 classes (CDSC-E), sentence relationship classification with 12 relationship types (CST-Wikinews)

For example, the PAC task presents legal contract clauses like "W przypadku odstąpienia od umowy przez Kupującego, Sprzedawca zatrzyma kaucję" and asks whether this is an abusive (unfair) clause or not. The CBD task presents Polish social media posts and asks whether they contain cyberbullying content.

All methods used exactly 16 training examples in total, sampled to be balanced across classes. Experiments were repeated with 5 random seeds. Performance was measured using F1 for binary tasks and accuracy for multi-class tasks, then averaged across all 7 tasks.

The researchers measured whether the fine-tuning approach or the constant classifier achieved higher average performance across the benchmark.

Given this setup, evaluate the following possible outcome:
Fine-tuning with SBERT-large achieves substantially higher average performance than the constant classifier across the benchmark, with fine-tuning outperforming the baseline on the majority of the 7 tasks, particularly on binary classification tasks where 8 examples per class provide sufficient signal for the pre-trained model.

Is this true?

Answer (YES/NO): NO